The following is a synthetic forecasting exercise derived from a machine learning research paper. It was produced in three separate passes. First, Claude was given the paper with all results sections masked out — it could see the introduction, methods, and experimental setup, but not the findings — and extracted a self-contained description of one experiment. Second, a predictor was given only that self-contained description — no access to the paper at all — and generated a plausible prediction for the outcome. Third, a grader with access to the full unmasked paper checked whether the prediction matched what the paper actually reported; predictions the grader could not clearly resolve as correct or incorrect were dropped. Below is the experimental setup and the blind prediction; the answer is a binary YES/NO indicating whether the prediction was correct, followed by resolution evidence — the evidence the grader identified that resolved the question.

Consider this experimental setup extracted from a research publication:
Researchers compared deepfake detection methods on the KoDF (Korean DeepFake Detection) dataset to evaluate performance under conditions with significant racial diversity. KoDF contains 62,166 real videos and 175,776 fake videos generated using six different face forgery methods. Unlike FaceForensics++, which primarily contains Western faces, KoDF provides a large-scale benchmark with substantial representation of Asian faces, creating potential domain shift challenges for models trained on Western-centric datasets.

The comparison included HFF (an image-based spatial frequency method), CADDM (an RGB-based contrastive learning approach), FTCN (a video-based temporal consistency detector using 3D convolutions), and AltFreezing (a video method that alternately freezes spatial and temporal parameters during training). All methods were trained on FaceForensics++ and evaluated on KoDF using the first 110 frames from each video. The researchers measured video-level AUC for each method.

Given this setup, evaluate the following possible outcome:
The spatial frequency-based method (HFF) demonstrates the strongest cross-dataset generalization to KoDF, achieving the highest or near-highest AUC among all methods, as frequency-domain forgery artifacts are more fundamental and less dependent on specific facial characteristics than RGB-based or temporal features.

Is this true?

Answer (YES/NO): NO